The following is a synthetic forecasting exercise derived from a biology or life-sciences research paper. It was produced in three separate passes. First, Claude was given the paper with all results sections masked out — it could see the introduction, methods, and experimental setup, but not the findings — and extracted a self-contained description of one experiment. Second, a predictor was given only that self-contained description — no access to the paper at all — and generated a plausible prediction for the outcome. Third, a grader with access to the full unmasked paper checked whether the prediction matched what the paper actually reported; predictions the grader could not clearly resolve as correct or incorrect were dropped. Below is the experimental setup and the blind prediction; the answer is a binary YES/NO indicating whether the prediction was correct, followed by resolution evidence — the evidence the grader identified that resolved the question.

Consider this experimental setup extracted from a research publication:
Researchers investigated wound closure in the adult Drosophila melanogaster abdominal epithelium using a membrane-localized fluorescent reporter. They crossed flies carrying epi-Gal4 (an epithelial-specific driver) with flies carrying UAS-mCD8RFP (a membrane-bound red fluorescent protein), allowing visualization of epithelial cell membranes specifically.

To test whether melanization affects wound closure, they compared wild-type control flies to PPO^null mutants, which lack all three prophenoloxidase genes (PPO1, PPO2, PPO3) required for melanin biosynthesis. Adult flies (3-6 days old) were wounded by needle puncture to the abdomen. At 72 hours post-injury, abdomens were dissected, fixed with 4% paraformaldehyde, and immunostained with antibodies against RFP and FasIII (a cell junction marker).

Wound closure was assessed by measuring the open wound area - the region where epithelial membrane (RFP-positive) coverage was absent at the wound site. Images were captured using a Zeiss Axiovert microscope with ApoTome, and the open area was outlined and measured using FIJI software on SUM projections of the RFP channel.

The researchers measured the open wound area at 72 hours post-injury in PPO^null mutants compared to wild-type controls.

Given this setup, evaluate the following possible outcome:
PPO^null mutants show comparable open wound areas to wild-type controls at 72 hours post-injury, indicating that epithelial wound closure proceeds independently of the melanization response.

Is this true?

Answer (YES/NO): NO